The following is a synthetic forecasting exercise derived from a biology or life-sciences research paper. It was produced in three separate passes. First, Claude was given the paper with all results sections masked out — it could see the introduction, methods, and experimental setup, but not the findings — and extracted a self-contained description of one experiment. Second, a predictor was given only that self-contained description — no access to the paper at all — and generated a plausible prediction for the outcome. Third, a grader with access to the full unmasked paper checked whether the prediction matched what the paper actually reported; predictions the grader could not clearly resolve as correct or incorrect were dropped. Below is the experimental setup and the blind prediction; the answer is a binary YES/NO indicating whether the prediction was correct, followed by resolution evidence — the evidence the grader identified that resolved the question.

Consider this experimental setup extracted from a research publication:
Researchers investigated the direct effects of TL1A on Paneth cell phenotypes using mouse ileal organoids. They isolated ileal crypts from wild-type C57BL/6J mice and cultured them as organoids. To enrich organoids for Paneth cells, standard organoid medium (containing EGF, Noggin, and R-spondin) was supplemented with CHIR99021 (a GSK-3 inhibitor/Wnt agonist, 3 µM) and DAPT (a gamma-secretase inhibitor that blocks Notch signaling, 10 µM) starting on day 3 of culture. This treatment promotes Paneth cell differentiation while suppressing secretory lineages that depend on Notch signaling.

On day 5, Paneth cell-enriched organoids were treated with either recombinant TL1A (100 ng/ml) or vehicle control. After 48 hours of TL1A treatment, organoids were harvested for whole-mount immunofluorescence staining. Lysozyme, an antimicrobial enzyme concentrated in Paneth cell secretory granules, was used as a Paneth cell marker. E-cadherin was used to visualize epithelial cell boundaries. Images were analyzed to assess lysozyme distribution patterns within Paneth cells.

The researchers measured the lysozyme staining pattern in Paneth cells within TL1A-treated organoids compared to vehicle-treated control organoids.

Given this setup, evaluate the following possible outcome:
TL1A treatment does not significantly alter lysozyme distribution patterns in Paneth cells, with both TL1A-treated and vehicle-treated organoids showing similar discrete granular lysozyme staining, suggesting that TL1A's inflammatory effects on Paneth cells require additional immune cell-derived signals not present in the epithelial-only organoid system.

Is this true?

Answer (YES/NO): NO